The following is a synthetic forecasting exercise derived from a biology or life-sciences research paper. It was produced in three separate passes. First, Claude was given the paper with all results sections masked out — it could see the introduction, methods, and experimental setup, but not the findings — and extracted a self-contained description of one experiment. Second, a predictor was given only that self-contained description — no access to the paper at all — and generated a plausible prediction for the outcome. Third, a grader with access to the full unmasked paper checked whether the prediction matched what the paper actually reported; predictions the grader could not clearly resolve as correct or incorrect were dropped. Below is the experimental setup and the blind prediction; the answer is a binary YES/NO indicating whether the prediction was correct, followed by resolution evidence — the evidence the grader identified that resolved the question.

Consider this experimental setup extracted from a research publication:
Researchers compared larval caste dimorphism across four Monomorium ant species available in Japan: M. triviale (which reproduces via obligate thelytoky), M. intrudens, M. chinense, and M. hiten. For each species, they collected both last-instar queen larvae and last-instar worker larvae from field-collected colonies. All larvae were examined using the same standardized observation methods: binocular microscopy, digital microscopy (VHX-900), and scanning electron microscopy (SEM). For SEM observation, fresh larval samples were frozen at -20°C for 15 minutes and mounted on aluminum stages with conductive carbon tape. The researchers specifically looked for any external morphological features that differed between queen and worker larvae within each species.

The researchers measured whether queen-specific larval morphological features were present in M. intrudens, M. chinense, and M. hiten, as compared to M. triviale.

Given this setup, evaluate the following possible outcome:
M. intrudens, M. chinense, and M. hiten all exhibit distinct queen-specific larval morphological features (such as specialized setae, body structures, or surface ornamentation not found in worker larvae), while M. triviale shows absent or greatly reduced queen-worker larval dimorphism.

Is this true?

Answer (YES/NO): NO